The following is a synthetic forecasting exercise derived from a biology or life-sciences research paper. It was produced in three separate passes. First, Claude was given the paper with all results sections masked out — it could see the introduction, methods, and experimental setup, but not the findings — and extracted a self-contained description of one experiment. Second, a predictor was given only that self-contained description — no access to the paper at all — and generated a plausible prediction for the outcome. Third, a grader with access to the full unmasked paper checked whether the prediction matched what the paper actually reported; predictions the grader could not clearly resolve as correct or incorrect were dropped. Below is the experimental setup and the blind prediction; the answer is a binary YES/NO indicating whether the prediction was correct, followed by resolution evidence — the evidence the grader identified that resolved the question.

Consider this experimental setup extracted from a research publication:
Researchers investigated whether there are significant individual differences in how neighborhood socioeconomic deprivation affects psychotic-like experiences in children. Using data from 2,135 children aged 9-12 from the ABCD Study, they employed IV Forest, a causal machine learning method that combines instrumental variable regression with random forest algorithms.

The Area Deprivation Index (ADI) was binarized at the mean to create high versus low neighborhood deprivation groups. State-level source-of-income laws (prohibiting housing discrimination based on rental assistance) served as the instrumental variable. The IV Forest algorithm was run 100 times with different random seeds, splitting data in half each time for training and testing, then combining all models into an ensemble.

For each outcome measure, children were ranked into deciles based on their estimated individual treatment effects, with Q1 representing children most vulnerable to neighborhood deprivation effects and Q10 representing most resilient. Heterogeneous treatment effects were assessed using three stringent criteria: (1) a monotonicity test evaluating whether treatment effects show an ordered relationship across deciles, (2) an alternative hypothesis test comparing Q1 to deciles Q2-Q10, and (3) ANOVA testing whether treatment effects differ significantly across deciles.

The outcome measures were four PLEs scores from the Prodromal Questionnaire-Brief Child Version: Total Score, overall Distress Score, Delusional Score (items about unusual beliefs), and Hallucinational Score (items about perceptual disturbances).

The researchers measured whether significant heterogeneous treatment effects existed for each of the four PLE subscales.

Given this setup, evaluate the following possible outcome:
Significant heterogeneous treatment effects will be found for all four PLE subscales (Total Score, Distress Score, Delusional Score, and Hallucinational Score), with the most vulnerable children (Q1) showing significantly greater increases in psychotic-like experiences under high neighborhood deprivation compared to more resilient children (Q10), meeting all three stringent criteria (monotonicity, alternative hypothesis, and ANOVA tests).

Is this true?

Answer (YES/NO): NO